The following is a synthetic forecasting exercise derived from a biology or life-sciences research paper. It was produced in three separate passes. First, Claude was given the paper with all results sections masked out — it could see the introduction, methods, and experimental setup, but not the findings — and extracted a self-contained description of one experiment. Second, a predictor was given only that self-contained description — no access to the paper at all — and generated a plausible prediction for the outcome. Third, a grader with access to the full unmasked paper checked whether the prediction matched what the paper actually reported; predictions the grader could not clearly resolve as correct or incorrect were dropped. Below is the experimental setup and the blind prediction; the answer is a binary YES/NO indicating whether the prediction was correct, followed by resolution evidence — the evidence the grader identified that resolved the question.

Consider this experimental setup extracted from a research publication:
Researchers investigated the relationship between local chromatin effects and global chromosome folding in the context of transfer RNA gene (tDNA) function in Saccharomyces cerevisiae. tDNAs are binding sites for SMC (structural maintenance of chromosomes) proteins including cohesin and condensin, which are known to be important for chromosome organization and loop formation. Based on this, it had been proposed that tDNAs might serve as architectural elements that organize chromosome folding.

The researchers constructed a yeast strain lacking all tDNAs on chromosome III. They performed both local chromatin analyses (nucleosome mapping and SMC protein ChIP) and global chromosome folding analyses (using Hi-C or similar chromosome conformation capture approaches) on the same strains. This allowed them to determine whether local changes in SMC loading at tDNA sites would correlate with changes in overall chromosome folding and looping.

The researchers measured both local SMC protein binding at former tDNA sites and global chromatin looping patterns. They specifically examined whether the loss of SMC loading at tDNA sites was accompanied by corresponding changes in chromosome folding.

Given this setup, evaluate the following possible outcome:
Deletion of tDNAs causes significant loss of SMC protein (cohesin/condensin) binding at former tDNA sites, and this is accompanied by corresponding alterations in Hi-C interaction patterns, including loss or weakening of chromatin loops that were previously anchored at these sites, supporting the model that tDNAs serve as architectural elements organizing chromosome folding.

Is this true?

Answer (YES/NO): NO